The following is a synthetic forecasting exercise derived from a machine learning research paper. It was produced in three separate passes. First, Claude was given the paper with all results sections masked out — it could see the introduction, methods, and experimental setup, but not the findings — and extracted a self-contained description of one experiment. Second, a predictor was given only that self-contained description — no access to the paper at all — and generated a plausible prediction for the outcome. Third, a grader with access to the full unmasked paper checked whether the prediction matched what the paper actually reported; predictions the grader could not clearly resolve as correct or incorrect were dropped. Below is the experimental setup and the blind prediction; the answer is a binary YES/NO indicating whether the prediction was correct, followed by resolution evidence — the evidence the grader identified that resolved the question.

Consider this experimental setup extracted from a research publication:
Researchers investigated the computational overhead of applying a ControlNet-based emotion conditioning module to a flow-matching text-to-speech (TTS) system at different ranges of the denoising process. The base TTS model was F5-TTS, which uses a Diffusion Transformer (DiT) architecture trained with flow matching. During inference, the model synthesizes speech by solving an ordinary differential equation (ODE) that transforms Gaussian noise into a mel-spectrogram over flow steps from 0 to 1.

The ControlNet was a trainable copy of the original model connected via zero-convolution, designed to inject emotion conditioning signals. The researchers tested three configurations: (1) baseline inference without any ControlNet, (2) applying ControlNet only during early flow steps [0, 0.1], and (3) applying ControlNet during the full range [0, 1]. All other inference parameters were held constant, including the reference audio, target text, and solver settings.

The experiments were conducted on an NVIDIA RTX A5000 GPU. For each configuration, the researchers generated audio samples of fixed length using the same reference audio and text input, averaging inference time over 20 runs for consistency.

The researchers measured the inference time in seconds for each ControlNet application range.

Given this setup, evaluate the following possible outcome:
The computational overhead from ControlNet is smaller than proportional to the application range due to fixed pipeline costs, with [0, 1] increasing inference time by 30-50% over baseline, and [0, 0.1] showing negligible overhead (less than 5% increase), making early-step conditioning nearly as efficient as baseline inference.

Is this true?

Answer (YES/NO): NO